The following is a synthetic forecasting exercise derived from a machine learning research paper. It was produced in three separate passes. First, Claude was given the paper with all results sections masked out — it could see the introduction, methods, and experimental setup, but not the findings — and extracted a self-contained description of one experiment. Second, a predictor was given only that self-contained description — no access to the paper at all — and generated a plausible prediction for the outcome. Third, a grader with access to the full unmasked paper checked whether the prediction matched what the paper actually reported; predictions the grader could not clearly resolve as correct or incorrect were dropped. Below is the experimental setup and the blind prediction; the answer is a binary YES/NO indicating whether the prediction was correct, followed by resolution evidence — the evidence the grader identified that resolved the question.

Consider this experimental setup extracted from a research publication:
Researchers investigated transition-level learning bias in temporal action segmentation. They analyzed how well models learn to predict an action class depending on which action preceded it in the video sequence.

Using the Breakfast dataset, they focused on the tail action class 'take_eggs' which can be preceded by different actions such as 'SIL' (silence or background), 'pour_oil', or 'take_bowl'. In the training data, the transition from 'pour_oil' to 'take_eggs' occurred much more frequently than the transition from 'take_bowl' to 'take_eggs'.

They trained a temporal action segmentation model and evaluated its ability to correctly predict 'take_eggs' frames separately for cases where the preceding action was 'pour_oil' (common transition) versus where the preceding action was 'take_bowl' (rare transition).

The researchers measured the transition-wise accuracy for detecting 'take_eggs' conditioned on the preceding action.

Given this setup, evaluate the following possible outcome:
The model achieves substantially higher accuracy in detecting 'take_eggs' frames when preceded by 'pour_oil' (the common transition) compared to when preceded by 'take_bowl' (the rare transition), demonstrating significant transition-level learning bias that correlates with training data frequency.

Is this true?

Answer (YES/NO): YES